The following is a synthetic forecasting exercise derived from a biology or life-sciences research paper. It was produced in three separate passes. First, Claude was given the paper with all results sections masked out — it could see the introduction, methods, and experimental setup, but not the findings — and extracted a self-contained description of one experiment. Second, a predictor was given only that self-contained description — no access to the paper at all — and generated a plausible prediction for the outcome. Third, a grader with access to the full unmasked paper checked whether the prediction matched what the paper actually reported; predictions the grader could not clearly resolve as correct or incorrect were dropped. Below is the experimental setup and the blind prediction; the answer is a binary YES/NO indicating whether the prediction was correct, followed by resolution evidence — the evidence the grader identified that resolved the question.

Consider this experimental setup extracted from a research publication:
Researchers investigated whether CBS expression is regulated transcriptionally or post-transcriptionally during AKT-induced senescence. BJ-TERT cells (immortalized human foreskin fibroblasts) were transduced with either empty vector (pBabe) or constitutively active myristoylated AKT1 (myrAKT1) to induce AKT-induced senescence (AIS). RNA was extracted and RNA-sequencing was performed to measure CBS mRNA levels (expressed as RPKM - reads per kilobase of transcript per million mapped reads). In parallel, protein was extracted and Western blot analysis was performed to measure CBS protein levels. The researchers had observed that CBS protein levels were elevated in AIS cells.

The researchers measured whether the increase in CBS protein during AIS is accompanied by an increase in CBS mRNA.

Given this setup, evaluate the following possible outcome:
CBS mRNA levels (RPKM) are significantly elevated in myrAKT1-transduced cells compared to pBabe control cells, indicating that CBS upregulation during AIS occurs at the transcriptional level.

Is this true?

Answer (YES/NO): NO